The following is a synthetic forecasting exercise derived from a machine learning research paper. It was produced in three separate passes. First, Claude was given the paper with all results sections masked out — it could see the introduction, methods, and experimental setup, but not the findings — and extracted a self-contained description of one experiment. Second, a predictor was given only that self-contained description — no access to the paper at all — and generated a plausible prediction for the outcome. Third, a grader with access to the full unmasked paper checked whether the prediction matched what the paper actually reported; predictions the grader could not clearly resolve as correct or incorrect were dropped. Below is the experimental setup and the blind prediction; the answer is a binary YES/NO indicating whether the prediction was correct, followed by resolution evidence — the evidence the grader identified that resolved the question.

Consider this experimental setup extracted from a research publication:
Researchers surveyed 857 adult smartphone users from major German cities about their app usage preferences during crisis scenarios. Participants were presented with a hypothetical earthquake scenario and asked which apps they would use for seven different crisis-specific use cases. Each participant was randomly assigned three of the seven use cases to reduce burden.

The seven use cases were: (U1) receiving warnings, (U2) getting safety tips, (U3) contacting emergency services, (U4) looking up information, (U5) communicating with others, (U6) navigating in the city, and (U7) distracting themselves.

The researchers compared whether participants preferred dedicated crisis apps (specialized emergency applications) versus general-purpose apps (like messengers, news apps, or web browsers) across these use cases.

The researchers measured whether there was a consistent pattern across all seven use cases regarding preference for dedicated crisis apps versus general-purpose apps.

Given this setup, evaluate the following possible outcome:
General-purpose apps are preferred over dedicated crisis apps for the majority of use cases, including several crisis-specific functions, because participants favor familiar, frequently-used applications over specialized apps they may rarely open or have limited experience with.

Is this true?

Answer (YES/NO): YES